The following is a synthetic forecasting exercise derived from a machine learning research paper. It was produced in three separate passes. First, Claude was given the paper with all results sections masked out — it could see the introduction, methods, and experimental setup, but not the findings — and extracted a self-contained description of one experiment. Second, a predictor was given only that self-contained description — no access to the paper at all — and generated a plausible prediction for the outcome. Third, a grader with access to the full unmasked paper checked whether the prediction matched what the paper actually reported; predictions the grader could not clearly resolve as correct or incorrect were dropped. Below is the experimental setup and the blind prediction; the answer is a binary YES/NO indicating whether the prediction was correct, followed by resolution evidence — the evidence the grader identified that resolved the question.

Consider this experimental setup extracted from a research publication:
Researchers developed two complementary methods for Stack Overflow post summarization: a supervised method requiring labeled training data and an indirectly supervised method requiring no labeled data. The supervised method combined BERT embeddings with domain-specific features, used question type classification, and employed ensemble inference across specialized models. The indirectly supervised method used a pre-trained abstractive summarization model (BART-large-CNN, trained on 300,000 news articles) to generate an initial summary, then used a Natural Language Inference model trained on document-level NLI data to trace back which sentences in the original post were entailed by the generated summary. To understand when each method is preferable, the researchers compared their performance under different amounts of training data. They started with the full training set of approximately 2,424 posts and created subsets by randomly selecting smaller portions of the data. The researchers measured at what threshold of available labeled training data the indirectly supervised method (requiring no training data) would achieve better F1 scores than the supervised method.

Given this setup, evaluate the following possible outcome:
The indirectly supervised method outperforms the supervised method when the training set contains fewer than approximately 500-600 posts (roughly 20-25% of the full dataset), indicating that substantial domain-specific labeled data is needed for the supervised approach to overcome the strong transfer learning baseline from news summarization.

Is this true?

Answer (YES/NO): NO